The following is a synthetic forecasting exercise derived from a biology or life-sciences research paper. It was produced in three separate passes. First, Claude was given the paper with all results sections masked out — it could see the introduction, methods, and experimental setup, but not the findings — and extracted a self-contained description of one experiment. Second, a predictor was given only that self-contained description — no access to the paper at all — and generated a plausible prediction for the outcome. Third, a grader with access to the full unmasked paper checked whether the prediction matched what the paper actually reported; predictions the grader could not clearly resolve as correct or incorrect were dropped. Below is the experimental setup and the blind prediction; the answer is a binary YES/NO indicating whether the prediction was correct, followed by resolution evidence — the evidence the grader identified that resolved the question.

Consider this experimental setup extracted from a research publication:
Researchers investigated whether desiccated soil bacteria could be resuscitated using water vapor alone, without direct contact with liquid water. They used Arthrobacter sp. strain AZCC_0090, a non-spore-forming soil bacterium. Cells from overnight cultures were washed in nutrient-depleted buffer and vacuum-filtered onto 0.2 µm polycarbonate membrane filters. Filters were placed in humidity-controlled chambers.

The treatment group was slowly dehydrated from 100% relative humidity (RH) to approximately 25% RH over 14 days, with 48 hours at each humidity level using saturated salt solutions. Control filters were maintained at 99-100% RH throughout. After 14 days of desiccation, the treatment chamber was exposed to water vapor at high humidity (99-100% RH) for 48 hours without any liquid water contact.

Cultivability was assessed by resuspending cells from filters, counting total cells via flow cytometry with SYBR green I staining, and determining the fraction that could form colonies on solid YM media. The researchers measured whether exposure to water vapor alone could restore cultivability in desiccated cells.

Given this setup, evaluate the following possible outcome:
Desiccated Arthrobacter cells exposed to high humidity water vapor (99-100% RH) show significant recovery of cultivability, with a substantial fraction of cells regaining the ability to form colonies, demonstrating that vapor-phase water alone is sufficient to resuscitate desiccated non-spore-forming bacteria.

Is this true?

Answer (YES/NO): YES